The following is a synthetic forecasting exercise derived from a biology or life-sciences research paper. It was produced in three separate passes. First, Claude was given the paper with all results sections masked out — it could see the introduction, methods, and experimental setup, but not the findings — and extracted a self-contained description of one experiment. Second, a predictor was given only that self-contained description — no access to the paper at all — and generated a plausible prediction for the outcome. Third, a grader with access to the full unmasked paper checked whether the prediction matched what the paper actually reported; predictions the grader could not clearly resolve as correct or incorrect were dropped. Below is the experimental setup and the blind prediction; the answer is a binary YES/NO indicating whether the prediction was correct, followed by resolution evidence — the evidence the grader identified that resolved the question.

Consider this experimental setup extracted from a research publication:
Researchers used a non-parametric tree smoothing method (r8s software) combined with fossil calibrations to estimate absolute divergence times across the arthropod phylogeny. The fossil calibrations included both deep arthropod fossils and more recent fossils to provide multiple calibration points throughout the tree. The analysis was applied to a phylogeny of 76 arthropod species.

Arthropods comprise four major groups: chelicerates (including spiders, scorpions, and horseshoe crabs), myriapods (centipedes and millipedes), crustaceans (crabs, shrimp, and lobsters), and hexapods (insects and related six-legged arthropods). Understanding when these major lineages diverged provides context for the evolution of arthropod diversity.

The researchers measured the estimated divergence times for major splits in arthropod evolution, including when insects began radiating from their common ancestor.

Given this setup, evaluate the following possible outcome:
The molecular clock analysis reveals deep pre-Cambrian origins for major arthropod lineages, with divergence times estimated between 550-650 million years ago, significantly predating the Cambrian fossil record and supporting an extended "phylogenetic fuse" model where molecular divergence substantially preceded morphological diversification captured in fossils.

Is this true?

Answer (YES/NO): NO